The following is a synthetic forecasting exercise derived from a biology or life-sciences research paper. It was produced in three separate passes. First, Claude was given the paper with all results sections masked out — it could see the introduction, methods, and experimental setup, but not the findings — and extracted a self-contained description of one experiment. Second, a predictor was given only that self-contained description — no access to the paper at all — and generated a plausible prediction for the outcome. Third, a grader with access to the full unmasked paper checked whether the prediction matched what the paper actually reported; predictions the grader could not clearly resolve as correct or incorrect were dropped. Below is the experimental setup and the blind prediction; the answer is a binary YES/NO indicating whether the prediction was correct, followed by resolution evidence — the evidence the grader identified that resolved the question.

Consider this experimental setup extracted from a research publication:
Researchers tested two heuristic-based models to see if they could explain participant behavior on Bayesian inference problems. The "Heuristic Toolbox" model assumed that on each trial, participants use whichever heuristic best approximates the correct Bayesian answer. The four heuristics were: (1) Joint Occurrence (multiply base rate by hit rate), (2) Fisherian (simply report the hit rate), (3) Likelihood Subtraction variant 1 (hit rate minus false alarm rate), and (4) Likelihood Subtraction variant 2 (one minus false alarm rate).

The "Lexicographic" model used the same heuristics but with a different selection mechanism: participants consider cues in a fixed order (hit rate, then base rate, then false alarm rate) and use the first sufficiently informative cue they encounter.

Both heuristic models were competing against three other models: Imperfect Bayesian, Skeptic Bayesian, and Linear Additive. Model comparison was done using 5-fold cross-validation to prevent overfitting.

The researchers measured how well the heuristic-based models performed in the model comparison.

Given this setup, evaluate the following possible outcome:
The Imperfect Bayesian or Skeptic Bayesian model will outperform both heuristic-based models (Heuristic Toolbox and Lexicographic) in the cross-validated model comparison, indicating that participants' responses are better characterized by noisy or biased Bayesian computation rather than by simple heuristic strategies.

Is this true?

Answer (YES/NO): YES